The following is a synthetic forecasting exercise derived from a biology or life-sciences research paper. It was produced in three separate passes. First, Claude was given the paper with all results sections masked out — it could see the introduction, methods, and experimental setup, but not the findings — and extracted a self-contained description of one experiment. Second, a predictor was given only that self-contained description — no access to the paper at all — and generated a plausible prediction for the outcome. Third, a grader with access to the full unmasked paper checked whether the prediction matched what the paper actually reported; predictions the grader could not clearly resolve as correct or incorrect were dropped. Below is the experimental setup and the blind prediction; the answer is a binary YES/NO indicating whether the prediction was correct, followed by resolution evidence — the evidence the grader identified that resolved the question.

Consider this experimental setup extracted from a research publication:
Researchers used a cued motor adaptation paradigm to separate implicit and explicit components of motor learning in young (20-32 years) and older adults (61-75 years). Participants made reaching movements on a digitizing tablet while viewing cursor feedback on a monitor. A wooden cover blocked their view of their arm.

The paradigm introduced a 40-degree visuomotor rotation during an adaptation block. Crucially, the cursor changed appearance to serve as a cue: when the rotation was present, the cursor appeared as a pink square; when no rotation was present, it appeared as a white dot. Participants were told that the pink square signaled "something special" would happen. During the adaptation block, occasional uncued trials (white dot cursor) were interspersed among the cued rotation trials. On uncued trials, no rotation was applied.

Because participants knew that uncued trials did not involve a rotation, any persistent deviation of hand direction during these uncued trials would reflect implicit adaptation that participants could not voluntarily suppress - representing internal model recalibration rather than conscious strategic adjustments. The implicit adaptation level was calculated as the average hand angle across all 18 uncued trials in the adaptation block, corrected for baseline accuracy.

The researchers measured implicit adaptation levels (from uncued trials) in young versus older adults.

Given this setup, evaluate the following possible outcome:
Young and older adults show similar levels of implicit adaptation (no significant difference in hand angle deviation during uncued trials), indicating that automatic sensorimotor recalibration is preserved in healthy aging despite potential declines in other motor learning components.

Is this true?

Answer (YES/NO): YES